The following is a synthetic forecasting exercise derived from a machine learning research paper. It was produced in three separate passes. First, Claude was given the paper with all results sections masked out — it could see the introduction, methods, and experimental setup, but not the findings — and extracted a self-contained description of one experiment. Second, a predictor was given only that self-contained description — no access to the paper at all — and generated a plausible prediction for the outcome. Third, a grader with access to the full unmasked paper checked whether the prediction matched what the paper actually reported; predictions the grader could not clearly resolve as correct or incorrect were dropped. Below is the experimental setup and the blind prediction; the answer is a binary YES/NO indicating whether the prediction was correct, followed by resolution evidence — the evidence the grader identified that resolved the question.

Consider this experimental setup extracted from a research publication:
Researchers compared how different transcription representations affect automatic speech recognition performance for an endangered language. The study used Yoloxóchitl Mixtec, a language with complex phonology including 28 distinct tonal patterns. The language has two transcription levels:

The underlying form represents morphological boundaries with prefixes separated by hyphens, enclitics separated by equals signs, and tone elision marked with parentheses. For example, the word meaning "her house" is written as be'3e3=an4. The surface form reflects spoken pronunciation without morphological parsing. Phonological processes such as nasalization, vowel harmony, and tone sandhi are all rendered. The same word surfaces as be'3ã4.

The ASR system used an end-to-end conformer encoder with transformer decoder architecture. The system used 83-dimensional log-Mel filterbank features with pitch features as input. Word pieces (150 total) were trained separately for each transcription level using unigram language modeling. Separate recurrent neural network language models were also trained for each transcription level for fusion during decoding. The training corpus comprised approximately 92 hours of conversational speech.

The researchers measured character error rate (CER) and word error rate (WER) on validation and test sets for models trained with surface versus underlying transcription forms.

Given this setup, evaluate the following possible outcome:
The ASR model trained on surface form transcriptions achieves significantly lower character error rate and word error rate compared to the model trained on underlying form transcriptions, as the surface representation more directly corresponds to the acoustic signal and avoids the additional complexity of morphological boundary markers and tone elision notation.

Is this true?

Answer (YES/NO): NO